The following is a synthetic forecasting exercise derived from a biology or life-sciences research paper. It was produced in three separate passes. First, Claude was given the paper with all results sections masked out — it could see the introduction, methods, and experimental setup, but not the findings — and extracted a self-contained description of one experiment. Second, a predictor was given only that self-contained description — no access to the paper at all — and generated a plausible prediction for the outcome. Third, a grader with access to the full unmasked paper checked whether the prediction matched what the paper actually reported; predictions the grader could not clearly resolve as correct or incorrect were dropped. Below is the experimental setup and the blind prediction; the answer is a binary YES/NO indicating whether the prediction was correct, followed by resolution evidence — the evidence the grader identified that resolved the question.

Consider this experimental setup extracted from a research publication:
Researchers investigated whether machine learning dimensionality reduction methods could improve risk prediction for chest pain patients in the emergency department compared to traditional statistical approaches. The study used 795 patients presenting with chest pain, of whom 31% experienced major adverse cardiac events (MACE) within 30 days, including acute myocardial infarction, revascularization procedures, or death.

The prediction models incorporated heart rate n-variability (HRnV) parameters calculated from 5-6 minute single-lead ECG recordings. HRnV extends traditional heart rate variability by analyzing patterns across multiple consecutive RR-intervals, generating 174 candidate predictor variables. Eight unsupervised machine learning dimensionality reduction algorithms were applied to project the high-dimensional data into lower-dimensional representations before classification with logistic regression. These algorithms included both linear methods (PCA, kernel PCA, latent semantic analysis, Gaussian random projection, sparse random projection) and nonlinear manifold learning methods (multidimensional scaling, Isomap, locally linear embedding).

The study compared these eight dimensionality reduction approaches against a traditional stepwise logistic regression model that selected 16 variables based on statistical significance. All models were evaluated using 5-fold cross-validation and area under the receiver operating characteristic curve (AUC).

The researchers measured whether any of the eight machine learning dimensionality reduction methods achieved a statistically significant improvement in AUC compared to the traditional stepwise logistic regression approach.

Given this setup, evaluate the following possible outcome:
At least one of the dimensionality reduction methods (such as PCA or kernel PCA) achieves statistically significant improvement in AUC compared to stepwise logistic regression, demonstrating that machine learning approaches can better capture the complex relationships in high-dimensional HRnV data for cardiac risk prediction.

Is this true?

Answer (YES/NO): NO